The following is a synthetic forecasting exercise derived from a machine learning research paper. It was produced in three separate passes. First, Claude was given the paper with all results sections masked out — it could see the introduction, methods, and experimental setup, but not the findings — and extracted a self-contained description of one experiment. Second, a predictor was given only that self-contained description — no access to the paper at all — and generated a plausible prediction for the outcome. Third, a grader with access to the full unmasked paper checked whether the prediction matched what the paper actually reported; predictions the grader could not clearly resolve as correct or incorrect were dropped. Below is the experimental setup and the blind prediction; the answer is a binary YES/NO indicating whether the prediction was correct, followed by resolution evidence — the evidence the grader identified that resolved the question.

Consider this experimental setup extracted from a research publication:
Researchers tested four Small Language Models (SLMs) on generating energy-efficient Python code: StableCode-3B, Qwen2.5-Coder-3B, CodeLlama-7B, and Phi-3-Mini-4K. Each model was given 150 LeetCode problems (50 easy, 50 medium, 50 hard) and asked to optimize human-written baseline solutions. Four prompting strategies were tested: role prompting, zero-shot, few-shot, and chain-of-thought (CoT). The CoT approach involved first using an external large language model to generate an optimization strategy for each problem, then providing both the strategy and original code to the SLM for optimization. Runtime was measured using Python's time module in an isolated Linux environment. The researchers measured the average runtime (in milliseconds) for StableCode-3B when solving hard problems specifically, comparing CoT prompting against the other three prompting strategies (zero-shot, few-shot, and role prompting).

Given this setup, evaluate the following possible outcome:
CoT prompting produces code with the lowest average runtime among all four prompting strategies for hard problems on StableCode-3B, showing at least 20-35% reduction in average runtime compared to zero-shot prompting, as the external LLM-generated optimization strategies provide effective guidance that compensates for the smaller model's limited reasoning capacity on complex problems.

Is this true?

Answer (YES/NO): NO